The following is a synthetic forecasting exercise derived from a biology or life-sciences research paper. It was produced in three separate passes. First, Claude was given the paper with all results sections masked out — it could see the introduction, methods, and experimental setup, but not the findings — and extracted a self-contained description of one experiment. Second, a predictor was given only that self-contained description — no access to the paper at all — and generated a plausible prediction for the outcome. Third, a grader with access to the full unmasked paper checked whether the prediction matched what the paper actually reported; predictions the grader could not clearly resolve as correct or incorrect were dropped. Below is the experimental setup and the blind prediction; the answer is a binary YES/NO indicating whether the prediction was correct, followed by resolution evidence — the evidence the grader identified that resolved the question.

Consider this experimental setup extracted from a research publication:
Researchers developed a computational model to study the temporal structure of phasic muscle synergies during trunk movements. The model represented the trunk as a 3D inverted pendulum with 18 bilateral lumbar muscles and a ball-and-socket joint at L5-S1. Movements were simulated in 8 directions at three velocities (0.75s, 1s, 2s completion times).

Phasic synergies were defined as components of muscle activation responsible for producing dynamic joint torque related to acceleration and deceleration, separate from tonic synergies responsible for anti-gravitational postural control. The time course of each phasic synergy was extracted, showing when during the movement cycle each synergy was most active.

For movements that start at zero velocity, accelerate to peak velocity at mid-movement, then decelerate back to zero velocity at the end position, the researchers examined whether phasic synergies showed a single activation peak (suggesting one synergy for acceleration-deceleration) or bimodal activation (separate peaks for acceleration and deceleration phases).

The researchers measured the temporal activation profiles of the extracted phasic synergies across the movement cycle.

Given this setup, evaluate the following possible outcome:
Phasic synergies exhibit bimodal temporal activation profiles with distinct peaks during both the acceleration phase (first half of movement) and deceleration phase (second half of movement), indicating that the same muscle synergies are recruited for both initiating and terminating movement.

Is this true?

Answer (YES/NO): YES